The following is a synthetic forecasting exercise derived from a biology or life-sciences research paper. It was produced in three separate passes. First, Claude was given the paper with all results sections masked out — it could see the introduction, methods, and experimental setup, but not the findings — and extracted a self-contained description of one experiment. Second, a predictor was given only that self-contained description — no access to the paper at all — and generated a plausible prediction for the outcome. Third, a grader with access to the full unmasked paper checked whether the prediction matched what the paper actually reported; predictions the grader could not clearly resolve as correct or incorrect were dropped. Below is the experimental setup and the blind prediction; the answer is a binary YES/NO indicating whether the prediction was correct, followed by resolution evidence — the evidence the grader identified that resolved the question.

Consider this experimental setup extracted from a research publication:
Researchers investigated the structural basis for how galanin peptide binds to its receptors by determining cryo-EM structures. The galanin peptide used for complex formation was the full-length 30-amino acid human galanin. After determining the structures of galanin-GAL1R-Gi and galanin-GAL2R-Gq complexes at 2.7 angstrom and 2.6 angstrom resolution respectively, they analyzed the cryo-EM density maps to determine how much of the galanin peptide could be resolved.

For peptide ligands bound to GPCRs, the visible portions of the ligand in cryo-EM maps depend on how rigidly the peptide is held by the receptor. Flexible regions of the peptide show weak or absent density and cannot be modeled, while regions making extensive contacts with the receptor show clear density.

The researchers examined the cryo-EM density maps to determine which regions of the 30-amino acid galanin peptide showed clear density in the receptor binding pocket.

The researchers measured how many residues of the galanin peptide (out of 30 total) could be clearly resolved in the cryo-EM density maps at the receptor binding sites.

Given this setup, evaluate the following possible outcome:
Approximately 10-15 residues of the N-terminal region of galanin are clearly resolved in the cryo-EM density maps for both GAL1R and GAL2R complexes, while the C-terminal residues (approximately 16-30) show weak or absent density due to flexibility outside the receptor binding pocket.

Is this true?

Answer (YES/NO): NO